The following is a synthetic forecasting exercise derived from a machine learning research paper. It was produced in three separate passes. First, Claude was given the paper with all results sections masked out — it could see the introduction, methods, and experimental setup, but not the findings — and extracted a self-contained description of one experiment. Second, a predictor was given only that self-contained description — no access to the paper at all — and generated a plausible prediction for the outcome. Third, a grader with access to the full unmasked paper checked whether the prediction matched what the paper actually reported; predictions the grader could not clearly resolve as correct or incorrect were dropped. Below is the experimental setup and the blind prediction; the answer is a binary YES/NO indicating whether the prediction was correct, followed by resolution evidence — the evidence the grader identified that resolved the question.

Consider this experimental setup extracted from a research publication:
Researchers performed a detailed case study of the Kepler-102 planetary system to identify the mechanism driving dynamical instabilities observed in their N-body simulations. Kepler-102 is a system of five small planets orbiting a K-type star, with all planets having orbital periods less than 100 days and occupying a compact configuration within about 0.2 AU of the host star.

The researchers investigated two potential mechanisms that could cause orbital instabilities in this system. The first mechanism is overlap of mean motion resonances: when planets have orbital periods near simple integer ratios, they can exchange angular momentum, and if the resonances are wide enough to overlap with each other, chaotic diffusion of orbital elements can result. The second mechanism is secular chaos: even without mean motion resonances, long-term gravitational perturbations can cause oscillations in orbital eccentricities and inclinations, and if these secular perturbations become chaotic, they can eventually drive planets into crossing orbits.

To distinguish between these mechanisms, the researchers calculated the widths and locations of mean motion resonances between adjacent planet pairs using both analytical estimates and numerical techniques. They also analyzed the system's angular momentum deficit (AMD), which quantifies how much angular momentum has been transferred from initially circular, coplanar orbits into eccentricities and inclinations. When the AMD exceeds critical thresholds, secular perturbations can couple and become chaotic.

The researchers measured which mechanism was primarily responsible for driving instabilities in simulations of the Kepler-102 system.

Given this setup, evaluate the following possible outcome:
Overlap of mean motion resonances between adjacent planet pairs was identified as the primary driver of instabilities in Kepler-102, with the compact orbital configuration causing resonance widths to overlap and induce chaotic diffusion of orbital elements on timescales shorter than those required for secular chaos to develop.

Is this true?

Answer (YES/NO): NO